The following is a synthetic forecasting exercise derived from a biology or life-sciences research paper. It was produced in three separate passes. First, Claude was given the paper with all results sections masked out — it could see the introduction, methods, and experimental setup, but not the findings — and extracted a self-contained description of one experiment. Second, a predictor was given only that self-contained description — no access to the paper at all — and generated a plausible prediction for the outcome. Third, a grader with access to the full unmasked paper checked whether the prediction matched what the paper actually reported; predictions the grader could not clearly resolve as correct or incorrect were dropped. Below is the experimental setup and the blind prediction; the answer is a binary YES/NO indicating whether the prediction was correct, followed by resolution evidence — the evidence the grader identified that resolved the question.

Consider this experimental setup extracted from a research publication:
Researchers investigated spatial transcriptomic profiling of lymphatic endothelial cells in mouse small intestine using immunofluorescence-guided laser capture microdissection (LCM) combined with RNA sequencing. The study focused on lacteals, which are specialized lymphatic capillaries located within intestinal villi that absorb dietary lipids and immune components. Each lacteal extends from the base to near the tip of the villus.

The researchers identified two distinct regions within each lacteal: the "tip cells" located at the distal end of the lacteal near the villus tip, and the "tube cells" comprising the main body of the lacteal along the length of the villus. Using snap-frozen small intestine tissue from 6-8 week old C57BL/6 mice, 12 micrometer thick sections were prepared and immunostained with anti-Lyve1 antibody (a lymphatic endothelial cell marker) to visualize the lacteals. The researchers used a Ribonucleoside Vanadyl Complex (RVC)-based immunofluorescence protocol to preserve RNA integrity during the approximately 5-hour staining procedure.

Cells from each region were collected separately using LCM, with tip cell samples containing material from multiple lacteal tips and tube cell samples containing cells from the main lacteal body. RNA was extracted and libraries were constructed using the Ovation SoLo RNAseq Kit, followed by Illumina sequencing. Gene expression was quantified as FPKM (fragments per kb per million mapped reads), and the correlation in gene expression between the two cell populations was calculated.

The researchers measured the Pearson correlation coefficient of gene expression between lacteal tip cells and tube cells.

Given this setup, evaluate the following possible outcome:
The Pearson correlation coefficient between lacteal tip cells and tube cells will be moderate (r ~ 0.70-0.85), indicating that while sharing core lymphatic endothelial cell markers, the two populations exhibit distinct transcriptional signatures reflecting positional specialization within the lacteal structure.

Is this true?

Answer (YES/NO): NO